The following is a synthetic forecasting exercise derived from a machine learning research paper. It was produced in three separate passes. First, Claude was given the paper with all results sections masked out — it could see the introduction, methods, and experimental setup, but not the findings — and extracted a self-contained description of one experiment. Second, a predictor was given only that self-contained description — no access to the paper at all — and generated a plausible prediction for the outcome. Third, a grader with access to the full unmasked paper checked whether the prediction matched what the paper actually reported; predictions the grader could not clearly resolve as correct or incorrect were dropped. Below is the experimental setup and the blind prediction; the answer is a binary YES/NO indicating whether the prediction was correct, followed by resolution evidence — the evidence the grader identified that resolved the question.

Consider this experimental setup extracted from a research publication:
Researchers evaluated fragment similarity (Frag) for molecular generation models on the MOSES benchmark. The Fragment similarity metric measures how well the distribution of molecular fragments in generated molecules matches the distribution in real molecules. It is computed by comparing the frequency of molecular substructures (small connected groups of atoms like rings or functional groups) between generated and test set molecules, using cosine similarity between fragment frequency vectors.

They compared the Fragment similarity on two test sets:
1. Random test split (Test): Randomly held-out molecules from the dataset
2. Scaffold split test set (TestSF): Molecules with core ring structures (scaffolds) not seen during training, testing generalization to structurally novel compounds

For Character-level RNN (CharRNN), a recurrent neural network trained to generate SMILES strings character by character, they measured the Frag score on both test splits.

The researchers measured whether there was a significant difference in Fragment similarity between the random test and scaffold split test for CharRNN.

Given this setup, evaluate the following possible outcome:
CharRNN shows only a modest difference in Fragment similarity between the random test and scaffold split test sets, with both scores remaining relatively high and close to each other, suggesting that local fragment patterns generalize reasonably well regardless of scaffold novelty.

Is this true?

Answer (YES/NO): YES